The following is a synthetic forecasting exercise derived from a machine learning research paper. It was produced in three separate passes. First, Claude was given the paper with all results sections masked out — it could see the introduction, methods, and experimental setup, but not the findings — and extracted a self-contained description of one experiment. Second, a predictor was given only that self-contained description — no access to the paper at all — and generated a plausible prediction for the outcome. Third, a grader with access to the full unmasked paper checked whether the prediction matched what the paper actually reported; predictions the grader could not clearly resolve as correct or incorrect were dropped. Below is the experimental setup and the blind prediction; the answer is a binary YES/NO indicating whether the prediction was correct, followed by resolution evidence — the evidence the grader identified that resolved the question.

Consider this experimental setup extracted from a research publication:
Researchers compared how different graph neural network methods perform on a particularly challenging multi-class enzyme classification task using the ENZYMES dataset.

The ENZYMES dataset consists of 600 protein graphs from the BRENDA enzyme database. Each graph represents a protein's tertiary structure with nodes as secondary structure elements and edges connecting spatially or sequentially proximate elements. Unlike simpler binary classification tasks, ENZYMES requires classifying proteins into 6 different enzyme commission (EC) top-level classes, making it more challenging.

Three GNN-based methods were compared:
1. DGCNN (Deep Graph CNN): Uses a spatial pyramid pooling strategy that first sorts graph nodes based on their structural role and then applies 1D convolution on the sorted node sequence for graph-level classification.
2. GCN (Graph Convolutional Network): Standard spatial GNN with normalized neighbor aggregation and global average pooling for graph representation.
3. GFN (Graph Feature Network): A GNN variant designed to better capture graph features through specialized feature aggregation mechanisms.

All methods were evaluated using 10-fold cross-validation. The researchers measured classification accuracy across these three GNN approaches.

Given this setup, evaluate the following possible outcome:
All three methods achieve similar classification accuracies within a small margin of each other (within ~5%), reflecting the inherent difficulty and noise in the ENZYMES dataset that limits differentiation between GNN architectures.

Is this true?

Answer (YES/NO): NO